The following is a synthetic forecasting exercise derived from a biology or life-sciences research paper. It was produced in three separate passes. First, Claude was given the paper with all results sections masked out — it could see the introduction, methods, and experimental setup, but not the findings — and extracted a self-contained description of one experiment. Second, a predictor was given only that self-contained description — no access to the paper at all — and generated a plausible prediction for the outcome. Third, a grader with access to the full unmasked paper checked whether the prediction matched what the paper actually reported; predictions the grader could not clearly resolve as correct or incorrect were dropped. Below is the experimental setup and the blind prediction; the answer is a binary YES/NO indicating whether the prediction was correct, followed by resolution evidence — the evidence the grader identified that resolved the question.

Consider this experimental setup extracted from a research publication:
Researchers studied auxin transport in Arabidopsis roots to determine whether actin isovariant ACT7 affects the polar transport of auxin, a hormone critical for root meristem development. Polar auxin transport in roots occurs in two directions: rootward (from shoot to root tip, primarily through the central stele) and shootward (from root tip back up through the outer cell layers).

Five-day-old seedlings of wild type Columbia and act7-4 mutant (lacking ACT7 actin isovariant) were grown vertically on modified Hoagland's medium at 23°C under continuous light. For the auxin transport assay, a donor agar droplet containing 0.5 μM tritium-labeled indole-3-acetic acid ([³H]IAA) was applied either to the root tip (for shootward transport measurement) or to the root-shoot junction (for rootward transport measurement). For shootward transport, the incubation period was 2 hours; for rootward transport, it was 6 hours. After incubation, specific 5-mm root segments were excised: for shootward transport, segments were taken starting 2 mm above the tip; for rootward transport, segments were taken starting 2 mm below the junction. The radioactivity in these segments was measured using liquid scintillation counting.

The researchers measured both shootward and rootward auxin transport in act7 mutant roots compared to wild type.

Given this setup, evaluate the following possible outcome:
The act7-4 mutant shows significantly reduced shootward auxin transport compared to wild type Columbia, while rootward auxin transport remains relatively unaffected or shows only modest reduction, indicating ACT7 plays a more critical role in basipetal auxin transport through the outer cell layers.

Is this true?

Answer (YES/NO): NO